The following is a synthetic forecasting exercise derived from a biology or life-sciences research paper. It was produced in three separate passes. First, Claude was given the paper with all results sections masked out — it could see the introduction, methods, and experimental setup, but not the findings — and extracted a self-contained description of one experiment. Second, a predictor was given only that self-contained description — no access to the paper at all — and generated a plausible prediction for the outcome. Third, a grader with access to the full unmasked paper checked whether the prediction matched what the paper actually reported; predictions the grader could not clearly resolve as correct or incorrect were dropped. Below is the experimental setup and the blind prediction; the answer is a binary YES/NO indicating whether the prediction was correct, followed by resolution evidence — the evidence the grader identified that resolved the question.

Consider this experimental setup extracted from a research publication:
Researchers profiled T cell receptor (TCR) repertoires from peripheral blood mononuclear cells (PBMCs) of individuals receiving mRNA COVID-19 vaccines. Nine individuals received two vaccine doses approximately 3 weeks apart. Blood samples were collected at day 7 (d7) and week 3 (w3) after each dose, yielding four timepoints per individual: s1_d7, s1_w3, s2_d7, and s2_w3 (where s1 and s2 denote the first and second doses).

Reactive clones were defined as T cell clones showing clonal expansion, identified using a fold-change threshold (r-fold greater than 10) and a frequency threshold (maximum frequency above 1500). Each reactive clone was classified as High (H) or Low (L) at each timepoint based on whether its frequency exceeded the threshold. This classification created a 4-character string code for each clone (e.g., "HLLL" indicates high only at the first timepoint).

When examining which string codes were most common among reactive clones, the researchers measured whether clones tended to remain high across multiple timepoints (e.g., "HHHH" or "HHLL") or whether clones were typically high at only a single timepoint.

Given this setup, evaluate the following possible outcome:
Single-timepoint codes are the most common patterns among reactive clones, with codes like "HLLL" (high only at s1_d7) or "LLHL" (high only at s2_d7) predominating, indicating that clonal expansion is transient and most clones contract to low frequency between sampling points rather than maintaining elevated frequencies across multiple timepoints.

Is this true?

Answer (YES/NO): YES